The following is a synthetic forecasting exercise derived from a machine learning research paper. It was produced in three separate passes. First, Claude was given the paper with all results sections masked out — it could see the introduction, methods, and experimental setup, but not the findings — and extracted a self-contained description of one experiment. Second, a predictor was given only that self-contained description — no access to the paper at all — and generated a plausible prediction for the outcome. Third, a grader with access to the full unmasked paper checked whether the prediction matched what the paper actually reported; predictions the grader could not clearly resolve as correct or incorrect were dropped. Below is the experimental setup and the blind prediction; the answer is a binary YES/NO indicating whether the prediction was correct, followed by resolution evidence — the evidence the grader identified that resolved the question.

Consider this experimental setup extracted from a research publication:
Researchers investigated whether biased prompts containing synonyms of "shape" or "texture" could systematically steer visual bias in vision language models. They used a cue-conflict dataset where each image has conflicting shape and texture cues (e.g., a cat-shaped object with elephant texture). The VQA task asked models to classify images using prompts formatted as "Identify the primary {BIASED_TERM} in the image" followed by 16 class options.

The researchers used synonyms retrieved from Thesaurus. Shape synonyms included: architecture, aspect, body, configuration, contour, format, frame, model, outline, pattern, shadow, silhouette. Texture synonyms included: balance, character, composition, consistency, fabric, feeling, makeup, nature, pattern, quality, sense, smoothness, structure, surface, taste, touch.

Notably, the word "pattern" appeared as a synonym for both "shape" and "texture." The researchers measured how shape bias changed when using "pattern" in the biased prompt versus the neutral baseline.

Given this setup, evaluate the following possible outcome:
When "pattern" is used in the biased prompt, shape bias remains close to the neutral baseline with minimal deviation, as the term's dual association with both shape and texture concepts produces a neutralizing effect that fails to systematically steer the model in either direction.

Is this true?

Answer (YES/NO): NO